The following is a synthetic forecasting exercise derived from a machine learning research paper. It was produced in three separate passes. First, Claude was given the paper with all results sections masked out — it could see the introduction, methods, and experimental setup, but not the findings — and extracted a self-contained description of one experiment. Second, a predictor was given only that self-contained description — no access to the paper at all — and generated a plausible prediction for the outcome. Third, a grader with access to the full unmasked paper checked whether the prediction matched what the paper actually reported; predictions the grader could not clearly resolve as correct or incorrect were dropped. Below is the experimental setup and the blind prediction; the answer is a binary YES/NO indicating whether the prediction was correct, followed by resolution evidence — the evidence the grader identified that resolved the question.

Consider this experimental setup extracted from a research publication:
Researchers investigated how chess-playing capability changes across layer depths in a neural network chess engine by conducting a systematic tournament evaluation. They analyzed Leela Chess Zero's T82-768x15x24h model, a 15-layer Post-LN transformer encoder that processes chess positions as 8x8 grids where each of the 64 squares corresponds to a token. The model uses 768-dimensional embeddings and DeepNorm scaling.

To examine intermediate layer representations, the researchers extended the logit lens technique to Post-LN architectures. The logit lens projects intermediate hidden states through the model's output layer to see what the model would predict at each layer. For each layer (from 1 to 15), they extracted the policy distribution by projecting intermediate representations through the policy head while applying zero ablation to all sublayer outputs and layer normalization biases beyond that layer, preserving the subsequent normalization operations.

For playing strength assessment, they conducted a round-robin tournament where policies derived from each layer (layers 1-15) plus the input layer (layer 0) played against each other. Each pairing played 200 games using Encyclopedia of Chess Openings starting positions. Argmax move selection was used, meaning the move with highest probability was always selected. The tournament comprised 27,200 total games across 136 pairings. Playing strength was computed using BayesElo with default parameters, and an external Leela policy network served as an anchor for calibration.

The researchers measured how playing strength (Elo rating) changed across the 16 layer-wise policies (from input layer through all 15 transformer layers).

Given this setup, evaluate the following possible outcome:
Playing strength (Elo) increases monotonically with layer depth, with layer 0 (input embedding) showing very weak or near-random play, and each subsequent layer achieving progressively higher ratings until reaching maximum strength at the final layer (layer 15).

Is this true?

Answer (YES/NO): NO